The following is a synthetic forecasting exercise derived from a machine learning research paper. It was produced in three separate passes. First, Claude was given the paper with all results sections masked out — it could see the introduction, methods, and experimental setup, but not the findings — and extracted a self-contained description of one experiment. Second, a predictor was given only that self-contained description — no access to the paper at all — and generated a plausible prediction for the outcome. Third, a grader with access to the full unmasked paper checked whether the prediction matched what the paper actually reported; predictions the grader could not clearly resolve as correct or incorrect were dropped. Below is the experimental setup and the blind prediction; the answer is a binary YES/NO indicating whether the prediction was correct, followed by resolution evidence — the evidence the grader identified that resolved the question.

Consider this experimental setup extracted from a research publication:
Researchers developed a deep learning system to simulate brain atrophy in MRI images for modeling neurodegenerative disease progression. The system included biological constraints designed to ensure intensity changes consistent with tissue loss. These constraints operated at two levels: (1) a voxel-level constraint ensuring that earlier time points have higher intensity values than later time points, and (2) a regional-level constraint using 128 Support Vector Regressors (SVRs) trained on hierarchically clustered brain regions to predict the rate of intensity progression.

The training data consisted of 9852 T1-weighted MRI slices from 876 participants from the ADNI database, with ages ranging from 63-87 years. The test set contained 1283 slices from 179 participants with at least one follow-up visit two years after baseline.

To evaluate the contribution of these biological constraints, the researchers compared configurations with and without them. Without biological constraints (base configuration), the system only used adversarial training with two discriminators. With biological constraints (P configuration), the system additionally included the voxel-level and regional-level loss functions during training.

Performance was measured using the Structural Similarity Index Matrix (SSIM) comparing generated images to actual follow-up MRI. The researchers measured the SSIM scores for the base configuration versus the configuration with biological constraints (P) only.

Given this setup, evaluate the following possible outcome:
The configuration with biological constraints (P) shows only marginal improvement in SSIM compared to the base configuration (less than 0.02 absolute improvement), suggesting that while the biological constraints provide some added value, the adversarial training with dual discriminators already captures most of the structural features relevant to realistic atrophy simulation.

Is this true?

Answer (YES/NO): YES